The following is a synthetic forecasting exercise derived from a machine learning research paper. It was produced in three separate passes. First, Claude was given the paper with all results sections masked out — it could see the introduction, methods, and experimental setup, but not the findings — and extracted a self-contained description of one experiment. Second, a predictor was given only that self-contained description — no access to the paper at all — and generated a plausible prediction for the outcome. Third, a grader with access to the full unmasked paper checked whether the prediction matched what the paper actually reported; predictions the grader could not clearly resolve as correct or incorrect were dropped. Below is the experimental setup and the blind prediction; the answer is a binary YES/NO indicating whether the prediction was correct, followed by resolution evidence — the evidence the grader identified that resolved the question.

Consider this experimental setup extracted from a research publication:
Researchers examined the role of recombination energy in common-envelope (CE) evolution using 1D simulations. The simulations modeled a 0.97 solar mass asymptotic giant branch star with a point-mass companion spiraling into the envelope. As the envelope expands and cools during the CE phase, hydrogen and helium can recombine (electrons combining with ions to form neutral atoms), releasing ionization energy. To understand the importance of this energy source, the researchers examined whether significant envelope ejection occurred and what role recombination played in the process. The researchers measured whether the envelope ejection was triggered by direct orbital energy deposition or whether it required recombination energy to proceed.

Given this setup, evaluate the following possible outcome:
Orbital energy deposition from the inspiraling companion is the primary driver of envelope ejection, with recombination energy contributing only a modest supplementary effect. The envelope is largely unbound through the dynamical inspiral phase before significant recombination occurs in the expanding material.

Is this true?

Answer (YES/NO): NO